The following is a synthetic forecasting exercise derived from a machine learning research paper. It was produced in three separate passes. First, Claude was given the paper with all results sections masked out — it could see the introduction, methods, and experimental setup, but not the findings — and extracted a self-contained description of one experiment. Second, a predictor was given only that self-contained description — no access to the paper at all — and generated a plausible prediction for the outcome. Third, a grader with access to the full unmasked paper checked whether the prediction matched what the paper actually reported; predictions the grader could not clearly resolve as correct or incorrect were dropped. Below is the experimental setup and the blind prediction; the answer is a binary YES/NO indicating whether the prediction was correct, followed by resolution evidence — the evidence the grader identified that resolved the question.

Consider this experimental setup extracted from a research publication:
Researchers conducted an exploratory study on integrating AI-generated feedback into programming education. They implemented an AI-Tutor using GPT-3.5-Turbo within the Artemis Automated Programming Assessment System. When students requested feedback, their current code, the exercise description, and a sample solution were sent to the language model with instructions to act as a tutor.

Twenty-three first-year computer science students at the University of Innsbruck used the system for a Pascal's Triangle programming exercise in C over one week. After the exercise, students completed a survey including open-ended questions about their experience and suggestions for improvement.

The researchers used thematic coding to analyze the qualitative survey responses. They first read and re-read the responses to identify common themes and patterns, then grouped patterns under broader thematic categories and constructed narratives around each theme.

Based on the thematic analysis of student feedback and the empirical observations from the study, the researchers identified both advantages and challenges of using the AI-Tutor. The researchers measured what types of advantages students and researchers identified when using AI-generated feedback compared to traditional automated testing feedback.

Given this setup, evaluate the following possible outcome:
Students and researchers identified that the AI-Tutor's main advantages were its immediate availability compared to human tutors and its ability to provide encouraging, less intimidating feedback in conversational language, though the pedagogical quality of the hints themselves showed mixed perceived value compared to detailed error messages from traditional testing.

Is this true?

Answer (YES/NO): NO